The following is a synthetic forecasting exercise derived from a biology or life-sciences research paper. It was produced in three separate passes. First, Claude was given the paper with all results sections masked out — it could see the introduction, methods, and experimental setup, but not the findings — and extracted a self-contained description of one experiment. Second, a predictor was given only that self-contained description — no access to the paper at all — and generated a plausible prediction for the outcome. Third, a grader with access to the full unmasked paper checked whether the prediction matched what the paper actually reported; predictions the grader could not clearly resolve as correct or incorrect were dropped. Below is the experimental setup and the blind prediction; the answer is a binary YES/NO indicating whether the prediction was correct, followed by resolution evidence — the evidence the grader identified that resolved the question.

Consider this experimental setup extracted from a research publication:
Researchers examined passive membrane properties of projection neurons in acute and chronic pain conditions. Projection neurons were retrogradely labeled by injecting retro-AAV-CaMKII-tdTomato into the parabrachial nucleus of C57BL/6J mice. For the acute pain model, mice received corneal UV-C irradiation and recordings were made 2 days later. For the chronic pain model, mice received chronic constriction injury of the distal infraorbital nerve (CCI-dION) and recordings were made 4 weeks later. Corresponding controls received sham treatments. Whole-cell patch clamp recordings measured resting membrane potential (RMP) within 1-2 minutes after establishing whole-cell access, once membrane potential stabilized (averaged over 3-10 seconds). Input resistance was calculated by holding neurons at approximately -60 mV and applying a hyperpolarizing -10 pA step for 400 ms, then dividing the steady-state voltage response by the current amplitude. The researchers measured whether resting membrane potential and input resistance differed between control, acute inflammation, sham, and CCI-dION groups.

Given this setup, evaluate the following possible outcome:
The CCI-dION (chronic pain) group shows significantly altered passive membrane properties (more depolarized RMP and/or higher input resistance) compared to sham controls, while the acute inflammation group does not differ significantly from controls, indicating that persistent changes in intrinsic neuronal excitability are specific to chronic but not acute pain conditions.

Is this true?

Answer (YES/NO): NO